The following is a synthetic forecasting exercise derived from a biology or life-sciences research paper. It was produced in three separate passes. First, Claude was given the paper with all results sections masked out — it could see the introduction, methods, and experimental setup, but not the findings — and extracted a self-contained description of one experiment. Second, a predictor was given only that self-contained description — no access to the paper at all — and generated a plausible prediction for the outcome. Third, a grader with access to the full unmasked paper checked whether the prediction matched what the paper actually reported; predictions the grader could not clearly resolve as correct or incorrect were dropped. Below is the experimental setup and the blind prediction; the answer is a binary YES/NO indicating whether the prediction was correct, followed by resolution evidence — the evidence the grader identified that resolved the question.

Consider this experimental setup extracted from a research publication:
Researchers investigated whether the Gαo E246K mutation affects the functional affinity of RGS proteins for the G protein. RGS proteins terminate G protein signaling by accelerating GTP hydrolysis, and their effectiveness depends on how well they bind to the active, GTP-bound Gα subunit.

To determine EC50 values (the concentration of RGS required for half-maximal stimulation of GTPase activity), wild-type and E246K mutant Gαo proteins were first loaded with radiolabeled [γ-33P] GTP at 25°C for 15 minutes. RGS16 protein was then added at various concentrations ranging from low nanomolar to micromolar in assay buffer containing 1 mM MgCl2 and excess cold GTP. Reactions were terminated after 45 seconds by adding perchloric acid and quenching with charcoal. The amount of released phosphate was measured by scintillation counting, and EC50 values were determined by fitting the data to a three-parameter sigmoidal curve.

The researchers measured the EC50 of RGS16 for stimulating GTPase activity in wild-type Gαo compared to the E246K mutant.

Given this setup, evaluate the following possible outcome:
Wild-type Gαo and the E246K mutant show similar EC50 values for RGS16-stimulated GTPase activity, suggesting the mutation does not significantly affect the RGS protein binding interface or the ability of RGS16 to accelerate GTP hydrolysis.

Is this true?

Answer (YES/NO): YES